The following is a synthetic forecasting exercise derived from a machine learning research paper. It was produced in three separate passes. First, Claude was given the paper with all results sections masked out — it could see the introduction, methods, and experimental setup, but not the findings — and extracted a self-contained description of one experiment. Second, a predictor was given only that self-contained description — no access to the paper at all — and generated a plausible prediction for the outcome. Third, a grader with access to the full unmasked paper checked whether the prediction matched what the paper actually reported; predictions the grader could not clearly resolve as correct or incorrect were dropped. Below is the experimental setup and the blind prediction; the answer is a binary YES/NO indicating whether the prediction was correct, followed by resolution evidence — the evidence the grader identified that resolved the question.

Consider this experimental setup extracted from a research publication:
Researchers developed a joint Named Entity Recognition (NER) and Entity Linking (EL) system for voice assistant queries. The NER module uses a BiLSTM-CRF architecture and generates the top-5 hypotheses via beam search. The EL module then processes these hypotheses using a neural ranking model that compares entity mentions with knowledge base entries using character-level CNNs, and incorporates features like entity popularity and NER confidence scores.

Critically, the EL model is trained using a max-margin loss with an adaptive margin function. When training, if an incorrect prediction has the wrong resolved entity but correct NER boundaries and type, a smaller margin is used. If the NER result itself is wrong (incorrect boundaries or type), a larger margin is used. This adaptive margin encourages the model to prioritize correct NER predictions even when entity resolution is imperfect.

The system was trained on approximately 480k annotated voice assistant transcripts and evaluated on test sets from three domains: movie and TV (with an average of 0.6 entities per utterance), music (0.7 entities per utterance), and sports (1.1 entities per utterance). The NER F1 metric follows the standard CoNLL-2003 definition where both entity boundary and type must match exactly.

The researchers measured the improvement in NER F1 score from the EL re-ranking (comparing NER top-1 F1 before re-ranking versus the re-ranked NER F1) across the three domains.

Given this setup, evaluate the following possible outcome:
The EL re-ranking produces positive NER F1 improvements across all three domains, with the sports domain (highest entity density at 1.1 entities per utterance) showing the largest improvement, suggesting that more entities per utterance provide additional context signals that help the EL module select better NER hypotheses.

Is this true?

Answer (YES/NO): NO